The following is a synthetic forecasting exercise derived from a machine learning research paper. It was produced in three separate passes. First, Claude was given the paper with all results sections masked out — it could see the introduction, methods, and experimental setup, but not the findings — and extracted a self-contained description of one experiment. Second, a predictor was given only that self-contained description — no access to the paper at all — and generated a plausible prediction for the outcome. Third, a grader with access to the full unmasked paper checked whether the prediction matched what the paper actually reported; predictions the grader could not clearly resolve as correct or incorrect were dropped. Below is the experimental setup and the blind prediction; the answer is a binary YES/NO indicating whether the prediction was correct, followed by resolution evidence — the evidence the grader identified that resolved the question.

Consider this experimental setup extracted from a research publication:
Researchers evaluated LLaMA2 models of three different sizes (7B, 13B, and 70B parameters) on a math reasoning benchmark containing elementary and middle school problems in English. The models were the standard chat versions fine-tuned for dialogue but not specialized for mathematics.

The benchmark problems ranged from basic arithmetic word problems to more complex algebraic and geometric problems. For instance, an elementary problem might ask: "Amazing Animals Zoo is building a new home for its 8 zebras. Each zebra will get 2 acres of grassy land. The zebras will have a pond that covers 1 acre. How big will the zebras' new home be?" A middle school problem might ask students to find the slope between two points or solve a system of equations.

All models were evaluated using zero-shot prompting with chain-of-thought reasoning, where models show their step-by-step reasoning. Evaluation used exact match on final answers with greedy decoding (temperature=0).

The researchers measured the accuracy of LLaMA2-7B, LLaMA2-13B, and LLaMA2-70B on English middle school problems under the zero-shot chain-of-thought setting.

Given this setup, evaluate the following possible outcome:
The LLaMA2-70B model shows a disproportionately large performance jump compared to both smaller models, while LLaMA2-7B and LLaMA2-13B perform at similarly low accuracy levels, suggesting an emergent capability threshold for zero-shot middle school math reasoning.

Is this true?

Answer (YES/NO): NO